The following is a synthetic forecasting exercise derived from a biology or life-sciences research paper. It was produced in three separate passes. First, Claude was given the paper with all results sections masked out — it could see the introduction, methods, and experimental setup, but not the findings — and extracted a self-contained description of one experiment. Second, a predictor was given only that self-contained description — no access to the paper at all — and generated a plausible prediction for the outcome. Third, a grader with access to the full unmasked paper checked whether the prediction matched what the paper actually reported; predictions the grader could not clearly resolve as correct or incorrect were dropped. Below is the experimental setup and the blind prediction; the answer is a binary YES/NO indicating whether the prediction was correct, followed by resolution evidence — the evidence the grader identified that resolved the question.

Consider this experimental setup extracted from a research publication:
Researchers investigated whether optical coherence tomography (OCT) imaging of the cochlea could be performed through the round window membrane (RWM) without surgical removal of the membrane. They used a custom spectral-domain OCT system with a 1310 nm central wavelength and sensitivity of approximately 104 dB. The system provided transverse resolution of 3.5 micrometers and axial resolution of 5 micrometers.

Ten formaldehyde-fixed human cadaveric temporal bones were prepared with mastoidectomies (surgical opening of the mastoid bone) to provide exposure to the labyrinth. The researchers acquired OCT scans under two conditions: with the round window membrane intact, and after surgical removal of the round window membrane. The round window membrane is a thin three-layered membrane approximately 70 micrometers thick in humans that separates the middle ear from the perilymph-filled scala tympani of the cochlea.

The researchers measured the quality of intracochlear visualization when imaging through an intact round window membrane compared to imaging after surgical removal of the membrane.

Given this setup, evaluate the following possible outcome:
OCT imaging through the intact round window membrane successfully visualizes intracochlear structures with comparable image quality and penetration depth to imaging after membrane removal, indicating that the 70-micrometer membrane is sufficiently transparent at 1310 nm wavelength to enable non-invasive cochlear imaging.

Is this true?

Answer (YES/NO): NO